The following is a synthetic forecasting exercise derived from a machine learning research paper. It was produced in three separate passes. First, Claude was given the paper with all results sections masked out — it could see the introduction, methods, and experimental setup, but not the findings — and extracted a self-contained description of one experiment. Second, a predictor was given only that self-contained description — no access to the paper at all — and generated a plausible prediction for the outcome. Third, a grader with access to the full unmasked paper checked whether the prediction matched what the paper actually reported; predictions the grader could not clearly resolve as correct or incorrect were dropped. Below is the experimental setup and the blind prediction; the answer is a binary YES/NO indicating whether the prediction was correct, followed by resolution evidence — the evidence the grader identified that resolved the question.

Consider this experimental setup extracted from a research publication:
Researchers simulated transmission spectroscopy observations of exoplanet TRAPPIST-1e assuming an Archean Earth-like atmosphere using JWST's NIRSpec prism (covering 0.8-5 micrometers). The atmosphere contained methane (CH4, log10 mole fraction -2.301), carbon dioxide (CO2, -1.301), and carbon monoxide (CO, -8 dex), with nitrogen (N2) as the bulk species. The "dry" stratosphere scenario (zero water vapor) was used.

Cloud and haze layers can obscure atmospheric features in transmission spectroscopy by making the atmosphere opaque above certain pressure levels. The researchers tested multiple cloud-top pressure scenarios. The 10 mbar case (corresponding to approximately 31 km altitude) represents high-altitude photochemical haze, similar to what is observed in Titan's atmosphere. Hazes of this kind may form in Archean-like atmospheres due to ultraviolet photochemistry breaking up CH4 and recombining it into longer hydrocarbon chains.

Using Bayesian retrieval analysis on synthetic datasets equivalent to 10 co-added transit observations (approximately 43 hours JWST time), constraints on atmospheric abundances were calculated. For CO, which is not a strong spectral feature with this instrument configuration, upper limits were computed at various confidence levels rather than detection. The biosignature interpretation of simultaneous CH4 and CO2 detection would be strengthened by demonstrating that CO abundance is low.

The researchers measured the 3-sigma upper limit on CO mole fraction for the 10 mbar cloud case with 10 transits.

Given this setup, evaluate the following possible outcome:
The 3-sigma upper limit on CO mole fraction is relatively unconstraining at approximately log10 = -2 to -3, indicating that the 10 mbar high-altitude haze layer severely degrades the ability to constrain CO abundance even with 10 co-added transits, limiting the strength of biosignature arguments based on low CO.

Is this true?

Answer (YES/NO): NO